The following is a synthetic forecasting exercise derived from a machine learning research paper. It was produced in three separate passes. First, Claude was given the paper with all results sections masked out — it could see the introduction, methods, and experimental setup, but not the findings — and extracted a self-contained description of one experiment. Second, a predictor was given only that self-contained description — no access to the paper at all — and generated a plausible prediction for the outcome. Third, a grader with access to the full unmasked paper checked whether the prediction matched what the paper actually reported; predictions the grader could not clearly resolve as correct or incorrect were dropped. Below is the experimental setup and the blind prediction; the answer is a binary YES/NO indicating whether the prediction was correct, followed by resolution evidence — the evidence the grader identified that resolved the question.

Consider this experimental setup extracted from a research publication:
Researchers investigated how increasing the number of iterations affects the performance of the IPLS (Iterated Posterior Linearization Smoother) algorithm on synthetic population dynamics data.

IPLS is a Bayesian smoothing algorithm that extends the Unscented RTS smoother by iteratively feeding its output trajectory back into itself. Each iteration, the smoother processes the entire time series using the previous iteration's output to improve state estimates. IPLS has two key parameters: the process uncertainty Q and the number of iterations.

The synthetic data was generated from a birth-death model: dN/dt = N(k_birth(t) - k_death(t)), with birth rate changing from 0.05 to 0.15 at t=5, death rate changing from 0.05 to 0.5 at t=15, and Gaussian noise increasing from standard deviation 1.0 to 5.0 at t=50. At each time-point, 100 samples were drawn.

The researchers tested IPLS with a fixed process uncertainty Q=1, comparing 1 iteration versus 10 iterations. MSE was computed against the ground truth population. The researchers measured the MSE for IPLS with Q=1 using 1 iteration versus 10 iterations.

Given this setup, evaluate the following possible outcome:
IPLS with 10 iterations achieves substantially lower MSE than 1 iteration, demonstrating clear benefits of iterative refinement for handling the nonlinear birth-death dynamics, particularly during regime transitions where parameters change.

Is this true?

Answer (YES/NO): YES